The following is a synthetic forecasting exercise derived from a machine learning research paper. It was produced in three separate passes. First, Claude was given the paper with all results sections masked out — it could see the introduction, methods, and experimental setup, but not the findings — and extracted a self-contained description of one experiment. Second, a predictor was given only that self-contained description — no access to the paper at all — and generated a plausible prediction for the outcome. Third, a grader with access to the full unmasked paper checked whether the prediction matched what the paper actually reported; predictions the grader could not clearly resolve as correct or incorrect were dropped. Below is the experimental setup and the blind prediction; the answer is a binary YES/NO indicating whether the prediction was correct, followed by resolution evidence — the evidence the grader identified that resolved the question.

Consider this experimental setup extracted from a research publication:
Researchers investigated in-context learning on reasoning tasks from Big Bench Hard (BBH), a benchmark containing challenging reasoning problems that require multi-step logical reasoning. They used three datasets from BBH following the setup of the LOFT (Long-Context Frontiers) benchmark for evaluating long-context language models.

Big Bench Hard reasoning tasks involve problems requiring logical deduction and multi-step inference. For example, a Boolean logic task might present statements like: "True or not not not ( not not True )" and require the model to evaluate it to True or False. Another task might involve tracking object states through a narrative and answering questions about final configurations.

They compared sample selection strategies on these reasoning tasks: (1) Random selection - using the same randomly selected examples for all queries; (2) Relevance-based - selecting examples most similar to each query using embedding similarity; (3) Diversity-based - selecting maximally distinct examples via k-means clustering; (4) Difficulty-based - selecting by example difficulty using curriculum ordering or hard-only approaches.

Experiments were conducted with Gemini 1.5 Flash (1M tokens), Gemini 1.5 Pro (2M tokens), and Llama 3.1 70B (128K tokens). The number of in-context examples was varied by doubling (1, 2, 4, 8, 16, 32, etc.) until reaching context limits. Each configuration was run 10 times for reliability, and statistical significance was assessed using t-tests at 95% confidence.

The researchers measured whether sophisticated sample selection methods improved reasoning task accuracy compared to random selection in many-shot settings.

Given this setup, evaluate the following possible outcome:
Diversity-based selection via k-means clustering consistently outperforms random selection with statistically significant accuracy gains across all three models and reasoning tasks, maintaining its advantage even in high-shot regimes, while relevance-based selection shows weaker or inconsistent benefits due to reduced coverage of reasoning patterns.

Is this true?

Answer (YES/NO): NO